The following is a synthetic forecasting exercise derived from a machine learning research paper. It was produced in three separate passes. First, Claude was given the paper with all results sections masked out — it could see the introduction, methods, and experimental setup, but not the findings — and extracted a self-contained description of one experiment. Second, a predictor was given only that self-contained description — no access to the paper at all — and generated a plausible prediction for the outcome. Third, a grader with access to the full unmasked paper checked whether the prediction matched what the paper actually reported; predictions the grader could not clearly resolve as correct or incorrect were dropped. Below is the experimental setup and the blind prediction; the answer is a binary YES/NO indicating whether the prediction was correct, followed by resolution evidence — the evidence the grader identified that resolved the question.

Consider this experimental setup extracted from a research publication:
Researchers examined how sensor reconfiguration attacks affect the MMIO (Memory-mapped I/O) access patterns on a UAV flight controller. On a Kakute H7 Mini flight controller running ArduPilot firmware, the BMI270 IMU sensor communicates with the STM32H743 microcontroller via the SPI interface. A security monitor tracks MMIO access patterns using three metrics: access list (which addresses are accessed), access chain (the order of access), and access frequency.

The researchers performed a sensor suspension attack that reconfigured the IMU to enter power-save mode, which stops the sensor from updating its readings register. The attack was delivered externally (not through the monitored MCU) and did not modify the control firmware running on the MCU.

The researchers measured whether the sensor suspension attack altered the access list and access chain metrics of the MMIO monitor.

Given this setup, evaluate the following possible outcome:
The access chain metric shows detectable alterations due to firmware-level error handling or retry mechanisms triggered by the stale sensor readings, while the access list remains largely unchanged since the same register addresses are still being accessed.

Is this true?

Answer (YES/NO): NO